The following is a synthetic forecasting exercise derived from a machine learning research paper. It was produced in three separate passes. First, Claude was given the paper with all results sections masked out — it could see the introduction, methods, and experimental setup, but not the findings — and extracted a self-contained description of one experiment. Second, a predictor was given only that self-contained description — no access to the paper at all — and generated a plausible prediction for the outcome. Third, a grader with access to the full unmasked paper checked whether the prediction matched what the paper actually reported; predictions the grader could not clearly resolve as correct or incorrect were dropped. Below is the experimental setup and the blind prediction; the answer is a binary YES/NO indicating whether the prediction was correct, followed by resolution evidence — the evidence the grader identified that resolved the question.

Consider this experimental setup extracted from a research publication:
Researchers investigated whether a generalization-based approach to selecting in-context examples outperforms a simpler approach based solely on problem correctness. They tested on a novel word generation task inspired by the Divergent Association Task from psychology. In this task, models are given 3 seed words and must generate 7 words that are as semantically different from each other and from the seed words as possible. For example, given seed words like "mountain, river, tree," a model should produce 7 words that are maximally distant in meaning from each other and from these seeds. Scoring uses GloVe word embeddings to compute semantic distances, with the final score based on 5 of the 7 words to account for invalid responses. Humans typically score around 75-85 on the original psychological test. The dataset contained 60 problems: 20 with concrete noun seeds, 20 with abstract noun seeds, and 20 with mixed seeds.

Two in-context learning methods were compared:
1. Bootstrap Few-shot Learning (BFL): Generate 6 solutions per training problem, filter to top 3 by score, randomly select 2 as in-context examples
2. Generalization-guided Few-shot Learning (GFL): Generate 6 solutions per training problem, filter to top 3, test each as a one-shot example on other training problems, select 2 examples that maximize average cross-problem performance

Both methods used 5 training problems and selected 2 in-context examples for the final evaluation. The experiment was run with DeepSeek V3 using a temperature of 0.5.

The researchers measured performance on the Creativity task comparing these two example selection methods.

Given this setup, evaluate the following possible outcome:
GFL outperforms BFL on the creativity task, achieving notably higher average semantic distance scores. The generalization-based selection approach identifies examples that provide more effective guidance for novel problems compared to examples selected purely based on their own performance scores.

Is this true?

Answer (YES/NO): NO